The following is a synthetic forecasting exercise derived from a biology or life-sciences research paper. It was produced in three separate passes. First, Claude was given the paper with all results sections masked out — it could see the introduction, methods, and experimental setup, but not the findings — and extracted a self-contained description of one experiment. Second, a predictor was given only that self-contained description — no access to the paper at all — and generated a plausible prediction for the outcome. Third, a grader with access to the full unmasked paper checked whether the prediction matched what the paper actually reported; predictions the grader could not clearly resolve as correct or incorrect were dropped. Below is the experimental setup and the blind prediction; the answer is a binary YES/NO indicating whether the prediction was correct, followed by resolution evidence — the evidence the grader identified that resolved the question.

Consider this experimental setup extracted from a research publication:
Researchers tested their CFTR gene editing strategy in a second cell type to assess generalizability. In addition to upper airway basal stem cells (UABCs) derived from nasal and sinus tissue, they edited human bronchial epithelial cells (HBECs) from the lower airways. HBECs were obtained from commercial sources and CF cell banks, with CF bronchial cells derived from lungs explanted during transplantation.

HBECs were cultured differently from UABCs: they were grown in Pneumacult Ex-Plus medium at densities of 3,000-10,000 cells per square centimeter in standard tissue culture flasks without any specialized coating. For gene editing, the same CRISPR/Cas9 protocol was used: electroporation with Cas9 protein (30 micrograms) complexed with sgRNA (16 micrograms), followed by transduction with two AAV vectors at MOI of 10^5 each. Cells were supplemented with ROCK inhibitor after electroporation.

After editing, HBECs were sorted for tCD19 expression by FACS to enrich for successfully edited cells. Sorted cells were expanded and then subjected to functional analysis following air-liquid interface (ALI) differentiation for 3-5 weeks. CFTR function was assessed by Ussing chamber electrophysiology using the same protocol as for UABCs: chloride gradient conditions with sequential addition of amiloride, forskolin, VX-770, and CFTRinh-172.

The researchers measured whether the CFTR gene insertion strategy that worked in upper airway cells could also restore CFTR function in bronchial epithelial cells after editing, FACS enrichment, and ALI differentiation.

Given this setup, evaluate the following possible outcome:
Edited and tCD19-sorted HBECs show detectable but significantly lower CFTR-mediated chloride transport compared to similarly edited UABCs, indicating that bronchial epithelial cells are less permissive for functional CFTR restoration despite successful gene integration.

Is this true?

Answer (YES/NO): NO